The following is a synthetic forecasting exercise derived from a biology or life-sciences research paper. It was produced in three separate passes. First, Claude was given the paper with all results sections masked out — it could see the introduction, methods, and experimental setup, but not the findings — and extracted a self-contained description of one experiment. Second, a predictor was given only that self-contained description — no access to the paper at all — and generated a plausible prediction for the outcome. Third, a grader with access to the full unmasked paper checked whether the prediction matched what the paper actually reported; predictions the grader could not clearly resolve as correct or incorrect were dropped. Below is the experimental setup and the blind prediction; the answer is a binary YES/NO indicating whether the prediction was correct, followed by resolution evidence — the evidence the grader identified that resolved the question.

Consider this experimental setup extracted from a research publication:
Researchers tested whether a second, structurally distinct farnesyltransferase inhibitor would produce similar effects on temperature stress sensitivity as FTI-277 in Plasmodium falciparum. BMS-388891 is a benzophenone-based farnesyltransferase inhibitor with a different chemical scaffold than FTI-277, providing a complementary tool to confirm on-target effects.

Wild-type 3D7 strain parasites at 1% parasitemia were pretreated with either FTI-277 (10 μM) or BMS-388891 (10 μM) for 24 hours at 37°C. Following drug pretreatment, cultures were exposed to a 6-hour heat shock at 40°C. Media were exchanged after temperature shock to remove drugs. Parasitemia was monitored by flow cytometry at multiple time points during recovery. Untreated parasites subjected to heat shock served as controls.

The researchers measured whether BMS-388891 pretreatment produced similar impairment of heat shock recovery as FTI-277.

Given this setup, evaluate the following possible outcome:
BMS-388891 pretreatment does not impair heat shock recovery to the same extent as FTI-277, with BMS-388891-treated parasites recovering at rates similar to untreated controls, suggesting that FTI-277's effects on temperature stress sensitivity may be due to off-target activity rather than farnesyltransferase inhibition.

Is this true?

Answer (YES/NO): NO